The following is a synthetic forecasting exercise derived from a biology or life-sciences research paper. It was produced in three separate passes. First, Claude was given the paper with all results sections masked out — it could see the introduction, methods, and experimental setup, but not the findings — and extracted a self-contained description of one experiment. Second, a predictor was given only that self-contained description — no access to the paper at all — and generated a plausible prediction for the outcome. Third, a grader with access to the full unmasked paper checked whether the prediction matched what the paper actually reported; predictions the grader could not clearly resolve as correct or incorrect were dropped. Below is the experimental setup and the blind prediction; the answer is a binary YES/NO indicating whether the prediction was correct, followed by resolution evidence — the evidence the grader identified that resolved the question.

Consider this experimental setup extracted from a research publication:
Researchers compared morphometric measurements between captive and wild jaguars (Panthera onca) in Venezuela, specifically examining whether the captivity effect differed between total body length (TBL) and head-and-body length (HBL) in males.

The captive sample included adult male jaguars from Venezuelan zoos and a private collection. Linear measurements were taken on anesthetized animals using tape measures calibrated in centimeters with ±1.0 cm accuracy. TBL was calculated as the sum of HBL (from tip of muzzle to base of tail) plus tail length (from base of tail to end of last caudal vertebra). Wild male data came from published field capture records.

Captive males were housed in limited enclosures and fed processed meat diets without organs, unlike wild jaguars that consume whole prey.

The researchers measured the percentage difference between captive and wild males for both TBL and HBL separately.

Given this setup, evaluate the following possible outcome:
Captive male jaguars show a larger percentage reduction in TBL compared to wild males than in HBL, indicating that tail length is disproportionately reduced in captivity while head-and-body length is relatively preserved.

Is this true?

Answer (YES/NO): NO